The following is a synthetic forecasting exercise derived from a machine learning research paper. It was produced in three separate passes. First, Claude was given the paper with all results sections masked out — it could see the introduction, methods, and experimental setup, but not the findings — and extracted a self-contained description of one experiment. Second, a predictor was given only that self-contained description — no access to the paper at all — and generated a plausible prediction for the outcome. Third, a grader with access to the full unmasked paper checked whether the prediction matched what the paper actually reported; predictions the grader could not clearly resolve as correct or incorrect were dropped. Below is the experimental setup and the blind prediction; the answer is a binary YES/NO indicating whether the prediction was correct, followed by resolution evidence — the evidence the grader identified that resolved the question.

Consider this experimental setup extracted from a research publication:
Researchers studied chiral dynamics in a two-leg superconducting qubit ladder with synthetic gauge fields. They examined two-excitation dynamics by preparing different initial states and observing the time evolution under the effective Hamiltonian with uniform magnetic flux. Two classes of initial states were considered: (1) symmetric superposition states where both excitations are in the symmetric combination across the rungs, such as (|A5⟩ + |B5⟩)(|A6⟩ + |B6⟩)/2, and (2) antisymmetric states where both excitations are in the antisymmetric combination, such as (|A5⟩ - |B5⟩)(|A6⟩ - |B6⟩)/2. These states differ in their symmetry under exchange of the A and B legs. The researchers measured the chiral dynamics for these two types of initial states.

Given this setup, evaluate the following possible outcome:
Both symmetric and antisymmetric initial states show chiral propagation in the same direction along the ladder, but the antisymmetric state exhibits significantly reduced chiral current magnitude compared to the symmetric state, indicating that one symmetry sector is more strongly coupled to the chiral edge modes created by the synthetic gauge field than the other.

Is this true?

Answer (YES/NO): NO